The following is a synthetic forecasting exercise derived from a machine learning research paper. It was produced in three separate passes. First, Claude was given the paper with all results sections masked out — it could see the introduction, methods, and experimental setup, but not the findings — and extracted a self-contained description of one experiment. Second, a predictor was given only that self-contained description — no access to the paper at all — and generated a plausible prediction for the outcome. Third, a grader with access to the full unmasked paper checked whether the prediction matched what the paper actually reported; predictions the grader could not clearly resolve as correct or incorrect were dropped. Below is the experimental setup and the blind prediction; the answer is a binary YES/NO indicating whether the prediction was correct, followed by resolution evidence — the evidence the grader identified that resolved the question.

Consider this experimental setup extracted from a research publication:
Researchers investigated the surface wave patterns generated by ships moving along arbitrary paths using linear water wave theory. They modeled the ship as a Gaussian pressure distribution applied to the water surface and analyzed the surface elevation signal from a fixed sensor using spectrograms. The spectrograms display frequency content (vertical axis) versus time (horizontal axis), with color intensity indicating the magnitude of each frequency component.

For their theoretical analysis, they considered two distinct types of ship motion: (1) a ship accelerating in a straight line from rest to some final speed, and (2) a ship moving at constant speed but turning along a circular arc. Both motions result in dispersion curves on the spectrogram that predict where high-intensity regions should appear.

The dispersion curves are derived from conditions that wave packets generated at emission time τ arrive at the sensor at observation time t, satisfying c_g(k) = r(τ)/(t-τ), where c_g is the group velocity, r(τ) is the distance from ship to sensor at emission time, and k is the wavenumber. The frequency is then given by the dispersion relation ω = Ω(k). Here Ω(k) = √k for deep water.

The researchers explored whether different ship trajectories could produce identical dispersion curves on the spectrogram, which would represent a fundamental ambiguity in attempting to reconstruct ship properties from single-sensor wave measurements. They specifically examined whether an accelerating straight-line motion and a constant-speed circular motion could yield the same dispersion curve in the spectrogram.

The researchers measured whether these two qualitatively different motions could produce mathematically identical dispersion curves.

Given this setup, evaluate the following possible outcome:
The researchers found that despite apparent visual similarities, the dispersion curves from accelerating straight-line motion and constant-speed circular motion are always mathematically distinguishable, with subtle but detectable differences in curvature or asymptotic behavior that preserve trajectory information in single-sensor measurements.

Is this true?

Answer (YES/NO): NO